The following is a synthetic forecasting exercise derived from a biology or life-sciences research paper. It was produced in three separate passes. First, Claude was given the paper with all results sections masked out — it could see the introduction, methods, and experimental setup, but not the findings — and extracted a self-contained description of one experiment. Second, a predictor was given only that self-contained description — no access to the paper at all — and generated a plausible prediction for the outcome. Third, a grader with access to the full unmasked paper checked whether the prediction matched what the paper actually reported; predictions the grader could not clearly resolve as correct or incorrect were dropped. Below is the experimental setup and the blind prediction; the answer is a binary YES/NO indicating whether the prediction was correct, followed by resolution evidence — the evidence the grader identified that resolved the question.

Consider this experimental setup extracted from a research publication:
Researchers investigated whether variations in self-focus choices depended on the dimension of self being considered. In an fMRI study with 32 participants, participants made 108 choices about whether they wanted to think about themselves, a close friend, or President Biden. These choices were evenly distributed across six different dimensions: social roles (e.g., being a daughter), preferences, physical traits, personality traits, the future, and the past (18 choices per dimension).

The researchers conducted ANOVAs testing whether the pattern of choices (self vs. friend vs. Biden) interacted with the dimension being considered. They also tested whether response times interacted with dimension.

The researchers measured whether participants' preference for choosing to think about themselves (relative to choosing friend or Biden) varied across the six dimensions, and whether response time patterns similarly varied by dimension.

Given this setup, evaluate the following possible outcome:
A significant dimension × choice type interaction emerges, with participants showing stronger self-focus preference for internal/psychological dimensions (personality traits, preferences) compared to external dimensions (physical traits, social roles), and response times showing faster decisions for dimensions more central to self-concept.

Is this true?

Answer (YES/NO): NO